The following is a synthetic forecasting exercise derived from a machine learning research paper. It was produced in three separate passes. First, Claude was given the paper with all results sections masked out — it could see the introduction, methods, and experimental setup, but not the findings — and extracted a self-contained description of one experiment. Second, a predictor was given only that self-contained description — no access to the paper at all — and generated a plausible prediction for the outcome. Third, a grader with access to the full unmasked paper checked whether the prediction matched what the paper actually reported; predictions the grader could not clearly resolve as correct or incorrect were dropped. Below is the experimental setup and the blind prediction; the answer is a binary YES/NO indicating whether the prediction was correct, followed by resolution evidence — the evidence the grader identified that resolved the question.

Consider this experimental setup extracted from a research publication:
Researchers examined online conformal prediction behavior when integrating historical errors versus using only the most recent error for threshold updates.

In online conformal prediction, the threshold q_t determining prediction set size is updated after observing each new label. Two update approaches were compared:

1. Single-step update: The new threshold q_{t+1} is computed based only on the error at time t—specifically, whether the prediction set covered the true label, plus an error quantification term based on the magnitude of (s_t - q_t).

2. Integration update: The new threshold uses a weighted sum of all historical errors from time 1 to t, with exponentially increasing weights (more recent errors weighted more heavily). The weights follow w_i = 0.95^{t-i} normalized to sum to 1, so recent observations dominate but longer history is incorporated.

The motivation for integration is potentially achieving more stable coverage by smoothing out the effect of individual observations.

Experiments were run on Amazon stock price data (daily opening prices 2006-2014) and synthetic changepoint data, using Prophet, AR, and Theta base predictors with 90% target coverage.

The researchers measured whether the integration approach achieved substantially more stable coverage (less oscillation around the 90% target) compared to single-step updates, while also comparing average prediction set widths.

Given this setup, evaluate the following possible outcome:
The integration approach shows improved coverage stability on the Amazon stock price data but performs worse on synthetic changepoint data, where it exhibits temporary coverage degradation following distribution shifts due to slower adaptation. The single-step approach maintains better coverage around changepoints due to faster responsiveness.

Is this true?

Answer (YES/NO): NO